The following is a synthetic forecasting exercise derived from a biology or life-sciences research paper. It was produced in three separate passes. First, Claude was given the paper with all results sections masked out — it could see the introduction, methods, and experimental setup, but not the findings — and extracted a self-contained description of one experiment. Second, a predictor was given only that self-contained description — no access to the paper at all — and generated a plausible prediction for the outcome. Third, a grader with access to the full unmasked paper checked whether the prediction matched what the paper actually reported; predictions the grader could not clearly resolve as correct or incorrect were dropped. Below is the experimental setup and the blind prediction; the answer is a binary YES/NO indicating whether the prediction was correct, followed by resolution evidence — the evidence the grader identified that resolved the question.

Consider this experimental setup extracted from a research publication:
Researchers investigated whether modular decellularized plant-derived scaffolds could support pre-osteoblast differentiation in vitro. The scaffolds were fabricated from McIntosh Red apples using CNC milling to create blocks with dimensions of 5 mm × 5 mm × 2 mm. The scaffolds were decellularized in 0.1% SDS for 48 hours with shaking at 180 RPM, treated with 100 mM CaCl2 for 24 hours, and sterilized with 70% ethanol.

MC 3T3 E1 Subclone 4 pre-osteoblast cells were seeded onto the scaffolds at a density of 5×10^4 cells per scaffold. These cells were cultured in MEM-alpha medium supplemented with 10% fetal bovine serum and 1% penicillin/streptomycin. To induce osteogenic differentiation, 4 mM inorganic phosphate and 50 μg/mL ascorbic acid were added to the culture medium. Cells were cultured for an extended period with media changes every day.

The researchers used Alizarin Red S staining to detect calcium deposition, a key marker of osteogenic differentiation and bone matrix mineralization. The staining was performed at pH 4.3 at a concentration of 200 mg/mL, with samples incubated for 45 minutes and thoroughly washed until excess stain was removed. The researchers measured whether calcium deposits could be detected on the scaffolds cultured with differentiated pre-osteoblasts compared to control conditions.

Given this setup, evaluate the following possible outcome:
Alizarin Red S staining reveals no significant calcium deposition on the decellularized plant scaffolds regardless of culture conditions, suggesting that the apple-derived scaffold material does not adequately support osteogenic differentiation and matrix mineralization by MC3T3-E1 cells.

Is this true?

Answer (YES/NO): NO